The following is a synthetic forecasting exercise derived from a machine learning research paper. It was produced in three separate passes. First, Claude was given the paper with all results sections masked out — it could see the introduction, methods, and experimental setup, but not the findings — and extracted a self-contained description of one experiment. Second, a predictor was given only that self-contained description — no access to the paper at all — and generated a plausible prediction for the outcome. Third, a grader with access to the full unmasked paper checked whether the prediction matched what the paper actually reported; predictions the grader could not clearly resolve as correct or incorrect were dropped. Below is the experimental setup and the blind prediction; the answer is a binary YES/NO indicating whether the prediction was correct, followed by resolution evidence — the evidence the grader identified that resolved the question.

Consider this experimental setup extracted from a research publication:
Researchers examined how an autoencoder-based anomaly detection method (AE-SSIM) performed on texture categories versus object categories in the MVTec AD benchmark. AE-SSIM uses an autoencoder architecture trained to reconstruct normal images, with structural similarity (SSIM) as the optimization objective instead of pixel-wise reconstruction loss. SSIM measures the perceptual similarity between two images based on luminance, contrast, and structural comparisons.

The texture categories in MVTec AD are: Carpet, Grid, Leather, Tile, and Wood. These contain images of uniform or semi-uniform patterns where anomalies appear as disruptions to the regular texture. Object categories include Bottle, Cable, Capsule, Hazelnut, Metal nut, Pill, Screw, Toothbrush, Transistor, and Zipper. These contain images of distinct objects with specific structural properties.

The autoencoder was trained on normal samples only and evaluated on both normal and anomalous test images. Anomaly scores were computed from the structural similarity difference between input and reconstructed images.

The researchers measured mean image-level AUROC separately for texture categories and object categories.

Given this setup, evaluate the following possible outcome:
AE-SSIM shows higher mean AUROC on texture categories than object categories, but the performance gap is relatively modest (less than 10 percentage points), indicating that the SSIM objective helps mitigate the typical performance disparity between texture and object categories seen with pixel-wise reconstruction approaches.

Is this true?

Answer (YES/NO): NO